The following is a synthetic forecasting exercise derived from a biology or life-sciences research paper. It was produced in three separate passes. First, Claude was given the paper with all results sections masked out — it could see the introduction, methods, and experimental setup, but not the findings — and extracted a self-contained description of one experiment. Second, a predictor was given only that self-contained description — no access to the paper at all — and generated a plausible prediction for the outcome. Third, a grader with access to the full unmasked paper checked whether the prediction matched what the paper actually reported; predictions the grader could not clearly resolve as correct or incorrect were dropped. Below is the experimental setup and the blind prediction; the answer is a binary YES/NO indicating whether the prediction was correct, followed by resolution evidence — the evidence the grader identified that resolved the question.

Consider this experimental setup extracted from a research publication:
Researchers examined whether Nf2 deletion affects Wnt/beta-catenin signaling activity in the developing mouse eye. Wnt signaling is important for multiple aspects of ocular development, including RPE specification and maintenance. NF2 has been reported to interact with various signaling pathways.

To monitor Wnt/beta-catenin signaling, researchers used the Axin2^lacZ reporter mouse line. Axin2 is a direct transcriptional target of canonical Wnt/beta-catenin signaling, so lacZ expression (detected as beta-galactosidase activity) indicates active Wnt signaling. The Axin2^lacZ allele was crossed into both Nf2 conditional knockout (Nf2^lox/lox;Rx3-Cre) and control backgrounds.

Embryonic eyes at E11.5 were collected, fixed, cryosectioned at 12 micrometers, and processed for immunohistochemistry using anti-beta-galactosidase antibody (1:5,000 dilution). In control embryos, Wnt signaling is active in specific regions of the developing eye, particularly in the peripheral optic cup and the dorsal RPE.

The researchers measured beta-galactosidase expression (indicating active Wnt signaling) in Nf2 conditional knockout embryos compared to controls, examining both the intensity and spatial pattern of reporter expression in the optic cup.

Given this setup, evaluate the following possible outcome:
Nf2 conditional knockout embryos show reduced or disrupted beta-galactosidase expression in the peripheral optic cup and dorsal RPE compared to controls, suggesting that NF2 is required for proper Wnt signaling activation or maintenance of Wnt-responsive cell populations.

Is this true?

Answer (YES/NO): NO